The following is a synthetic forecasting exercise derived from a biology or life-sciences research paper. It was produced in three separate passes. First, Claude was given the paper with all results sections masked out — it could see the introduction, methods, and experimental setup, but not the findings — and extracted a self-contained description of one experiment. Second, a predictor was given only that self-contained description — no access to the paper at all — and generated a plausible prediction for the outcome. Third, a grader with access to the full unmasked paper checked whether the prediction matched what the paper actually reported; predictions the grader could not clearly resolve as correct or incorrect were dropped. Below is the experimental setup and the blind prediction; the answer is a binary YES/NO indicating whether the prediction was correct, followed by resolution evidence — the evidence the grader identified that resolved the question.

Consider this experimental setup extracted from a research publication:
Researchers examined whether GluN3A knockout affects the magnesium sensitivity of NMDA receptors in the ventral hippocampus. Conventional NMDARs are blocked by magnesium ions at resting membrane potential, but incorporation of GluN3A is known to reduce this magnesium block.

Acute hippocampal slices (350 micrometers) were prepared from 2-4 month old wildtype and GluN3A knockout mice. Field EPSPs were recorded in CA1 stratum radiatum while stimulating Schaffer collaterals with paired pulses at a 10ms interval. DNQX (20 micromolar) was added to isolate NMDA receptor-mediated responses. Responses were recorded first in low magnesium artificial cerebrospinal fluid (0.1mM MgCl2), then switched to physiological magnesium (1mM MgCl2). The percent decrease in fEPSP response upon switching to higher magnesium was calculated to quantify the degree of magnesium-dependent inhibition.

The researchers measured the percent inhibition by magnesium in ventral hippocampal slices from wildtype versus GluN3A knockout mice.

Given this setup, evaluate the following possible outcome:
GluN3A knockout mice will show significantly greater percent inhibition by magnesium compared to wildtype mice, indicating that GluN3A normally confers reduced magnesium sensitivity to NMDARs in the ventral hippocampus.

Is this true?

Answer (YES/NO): YES